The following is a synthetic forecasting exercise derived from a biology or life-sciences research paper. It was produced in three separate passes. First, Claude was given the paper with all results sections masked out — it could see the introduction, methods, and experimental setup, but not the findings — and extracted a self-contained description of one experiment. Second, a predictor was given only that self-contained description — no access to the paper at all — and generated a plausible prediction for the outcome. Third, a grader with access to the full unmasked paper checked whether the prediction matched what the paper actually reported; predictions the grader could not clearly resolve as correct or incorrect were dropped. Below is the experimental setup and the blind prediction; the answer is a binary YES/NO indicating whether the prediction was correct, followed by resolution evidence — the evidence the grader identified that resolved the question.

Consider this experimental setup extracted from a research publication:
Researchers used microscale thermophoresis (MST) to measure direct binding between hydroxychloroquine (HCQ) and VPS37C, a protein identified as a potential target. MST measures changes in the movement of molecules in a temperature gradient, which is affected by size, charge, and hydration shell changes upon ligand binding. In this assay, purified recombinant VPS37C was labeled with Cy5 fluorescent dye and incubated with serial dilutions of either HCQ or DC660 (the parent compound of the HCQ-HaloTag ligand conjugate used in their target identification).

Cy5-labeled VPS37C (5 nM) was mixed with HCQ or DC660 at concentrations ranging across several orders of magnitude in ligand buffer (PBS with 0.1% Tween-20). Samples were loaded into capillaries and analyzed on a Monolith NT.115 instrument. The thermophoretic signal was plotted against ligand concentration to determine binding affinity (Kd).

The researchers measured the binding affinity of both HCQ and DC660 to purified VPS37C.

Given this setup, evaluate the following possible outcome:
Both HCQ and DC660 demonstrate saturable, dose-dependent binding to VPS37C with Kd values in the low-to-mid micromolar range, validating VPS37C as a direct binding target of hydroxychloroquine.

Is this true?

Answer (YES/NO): NO